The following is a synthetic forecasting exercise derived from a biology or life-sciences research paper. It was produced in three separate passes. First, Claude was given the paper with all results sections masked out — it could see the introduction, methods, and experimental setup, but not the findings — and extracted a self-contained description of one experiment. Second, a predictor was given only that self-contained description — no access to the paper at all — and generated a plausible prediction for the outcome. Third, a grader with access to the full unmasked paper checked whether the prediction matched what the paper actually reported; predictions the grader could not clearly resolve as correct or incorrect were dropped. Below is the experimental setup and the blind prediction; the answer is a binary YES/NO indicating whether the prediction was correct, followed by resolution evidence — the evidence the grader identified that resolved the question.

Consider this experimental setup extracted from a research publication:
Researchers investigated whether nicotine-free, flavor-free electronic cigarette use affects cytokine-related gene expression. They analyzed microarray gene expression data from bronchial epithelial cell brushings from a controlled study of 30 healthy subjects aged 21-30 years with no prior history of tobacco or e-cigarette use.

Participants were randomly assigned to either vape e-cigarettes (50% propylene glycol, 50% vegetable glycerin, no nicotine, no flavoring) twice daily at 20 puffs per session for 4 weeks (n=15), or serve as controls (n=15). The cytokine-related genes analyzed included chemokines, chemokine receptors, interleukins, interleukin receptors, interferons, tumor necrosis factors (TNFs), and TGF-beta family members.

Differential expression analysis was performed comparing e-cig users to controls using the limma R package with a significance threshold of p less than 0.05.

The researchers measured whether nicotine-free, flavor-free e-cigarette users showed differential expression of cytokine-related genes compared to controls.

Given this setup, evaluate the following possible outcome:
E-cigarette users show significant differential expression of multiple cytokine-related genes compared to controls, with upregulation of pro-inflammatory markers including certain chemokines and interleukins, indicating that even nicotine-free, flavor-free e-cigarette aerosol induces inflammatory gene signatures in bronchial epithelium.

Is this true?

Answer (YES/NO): NO